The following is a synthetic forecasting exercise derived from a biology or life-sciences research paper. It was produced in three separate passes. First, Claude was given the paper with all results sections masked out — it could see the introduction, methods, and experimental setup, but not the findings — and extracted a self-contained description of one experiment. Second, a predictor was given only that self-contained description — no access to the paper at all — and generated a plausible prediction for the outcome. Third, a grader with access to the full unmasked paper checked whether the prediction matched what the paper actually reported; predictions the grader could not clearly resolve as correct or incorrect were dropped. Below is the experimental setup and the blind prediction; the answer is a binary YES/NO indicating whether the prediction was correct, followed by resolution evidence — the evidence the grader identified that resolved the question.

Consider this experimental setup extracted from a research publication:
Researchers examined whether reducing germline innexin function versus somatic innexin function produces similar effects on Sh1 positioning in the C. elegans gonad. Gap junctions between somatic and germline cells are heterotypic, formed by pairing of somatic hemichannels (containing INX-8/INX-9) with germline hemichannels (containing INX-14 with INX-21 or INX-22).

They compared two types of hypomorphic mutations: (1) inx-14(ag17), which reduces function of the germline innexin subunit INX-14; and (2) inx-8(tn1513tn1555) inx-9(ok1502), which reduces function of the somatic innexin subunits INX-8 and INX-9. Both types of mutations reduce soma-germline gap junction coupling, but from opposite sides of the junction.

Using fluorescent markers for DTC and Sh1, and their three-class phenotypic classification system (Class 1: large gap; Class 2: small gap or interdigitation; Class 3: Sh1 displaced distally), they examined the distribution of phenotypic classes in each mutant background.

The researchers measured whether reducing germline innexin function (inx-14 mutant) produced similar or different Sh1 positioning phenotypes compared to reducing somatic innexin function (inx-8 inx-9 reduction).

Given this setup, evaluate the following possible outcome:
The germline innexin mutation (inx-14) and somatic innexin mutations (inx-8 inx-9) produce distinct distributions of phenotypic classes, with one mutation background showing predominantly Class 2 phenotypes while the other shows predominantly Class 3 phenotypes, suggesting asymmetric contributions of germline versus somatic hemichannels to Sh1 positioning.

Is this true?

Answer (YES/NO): NO